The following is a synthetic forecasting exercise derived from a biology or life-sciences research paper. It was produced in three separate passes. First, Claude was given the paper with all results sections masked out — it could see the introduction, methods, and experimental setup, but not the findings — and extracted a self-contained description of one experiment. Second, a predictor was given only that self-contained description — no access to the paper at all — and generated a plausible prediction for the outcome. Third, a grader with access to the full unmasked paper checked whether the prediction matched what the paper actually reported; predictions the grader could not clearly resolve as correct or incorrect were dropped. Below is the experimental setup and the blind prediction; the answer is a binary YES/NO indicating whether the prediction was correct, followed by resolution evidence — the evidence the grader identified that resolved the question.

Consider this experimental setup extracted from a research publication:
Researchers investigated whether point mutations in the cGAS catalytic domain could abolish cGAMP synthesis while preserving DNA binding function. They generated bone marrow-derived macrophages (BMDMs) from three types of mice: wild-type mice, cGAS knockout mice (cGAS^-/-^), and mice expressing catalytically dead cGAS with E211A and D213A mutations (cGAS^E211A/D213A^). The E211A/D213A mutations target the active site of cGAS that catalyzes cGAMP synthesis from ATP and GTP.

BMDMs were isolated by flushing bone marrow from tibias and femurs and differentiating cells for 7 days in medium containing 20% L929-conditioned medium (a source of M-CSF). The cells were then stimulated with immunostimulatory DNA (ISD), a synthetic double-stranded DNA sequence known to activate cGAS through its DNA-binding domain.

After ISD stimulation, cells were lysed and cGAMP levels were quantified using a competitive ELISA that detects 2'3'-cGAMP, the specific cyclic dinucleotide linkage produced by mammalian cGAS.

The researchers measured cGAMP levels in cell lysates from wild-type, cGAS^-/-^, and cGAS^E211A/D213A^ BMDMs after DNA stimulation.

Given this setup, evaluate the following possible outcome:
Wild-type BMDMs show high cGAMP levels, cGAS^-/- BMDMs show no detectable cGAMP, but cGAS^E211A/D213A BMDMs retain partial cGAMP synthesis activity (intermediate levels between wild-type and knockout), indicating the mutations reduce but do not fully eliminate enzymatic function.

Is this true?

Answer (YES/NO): NO